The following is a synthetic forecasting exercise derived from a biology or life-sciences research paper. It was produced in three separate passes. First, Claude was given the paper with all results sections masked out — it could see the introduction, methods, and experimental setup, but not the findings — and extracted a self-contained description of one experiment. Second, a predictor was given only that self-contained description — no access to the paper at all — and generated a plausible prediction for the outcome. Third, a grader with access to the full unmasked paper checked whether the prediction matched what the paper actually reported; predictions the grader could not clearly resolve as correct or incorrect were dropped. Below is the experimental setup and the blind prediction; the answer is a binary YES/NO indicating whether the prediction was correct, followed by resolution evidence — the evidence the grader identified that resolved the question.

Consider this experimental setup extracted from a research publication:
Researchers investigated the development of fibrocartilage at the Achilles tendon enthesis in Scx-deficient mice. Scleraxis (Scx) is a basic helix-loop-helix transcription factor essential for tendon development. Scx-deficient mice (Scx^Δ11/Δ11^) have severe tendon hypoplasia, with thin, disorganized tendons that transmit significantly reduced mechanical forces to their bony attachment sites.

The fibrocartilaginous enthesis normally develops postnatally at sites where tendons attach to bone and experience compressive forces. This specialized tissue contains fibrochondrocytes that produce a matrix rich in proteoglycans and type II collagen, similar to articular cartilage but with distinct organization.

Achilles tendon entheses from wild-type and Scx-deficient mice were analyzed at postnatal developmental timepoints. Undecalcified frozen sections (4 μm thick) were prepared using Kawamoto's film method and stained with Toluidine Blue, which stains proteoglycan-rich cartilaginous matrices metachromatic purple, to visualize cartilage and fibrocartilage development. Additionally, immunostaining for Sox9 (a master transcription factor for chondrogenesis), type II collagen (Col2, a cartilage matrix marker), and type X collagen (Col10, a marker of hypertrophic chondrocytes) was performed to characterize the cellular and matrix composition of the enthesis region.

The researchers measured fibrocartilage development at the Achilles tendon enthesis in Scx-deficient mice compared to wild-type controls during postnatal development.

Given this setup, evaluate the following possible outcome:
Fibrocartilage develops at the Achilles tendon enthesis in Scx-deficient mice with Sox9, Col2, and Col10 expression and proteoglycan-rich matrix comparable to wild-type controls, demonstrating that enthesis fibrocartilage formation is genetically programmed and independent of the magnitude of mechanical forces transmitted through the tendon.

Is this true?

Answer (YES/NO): NO